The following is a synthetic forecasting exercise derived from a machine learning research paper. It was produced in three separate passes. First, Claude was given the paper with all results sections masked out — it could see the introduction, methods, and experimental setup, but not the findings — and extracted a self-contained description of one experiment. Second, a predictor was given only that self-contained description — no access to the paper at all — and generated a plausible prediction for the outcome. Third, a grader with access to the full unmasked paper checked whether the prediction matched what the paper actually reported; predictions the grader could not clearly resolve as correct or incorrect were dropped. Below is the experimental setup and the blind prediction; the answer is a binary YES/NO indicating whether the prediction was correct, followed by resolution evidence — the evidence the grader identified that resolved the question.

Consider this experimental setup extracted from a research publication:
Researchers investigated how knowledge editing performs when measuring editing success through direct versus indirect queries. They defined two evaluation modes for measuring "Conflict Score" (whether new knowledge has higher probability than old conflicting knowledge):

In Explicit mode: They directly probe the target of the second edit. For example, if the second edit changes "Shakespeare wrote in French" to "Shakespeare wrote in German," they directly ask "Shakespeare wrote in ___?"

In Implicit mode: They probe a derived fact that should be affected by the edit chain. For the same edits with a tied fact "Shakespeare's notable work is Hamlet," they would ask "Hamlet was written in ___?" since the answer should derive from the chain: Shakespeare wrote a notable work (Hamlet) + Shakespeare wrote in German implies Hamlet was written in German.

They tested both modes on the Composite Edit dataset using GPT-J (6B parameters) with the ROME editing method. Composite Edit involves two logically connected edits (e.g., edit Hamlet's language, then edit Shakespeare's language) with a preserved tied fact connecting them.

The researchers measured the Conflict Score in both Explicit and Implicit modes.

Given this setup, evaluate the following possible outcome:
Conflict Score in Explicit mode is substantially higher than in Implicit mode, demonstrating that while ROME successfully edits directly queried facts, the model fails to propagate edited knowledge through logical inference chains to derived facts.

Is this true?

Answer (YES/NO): YES